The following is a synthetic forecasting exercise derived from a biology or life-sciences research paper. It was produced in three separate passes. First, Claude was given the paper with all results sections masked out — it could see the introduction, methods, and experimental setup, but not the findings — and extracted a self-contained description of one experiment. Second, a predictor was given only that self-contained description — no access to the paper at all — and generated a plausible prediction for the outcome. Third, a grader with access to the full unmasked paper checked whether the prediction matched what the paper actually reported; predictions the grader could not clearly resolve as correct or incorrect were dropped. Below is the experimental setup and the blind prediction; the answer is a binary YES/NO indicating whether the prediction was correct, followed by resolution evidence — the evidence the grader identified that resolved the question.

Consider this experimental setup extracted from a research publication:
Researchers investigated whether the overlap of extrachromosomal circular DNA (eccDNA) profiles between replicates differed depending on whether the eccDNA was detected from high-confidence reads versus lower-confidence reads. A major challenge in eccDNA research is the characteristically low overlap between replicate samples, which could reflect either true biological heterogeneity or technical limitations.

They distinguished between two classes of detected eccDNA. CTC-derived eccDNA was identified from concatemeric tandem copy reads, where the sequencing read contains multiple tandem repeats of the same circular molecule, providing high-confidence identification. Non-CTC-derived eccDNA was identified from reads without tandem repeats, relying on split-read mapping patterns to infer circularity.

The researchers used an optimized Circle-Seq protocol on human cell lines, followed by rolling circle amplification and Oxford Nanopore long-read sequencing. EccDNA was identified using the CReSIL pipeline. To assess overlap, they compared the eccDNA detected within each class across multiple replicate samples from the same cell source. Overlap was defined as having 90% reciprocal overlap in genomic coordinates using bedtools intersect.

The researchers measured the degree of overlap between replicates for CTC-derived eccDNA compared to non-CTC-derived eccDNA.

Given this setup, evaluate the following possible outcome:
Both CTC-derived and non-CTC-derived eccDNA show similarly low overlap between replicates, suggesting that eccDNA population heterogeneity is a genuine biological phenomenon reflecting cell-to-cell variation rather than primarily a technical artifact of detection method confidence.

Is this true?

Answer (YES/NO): NO